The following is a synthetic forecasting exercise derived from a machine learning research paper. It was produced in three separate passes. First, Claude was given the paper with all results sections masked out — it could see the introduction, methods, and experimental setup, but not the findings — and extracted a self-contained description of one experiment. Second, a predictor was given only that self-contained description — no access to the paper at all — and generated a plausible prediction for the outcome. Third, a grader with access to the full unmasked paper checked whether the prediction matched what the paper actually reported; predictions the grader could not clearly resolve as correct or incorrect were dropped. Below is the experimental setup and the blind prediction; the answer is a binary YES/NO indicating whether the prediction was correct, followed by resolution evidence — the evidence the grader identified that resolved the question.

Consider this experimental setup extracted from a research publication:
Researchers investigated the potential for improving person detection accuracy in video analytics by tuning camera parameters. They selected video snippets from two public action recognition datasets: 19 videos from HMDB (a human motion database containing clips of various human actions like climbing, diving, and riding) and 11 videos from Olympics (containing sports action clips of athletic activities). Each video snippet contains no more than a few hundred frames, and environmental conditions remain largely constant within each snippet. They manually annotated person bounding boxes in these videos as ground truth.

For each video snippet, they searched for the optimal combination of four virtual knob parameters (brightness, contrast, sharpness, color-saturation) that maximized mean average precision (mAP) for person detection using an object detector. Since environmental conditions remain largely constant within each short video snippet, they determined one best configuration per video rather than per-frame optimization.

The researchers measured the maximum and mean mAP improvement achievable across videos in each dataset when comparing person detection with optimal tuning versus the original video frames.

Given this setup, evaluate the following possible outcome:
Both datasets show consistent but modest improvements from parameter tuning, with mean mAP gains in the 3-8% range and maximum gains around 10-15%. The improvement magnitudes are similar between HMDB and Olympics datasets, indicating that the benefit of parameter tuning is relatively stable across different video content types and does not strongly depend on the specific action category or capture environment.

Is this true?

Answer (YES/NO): NO